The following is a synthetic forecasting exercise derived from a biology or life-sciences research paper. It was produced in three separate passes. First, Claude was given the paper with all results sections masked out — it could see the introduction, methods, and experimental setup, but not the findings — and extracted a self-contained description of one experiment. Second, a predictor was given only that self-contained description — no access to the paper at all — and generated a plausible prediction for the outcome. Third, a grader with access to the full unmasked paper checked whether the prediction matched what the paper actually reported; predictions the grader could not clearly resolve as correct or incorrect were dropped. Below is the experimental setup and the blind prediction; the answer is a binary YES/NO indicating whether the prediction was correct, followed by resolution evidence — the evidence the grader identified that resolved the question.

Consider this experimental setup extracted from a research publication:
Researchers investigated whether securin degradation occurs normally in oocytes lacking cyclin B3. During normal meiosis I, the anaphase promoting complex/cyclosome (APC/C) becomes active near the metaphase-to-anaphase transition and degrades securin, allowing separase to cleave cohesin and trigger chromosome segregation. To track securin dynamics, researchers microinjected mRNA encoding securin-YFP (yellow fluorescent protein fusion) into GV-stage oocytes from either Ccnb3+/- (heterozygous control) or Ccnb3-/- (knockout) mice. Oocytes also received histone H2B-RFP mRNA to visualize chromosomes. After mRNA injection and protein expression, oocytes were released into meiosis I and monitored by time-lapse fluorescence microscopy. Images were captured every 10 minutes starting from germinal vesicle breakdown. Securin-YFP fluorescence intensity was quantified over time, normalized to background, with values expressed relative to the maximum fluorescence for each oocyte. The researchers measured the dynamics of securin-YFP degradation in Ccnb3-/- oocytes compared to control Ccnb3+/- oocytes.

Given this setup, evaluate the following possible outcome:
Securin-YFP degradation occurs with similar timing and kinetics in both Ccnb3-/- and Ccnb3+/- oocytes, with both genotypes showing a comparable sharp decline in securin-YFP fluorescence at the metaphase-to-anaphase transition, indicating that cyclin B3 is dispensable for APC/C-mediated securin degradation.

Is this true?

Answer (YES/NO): NO